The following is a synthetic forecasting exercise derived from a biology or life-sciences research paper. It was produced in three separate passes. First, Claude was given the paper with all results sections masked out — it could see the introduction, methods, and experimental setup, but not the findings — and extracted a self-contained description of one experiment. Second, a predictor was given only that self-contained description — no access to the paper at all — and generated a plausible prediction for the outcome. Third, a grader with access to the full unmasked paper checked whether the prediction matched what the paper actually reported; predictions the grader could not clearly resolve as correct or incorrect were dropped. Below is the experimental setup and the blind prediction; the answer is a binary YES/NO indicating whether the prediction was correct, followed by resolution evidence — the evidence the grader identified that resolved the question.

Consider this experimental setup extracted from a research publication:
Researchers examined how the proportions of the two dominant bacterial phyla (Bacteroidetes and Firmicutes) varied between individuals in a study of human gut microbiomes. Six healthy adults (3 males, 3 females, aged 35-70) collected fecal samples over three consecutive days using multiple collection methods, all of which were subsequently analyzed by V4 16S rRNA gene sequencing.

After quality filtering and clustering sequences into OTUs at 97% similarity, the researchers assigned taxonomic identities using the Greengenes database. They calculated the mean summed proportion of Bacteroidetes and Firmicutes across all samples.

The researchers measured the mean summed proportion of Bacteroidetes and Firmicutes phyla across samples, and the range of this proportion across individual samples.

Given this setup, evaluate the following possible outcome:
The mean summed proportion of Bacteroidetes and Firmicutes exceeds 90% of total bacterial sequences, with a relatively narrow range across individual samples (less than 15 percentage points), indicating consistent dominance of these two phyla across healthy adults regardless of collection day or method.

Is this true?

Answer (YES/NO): NO